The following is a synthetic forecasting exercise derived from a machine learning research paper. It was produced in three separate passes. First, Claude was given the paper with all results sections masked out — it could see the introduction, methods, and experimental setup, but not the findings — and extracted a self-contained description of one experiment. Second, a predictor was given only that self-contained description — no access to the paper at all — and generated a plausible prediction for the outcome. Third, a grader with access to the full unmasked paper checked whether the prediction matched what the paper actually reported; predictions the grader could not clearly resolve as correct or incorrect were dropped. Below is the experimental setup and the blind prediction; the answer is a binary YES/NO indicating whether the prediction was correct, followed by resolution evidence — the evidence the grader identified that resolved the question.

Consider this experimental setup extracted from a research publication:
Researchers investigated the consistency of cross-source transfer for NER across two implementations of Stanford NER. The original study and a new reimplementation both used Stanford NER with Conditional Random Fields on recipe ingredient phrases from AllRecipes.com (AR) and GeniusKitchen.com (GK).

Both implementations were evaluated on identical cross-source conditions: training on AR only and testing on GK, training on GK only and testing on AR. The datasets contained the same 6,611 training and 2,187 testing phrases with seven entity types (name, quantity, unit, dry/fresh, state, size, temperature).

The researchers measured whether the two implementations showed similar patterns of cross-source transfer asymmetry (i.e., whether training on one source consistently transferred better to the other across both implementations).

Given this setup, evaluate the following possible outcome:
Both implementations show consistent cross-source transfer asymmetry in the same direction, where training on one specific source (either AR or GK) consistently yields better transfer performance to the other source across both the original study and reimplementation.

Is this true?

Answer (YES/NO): YES